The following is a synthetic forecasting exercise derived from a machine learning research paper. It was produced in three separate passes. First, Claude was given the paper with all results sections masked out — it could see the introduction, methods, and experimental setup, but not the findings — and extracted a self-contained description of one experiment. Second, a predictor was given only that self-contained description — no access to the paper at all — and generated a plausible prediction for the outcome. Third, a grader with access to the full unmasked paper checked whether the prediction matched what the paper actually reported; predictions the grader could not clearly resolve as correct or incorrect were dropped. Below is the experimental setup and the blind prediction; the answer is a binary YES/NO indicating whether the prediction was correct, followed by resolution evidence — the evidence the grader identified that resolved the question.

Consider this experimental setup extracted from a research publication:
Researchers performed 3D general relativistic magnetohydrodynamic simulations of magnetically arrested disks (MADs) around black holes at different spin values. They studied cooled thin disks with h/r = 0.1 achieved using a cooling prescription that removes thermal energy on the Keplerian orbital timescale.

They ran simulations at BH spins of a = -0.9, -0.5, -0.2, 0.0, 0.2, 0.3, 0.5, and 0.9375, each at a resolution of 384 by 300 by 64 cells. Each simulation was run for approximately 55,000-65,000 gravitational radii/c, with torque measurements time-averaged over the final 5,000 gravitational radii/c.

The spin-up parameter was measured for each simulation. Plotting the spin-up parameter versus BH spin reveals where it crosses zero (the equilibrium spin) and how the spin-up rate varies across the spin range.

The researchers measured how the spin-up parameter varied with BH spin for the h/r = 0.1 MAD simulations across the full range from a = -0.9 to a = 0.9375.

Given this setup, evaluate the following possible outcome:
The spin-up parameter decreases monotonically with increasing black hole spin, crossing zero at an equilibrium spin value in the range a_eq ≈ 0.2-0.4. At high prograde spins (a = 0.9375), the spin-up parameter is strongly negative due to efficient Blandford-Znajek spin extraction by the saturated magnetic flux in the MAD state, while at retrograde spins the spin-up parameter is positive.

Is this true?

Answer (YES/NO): YES